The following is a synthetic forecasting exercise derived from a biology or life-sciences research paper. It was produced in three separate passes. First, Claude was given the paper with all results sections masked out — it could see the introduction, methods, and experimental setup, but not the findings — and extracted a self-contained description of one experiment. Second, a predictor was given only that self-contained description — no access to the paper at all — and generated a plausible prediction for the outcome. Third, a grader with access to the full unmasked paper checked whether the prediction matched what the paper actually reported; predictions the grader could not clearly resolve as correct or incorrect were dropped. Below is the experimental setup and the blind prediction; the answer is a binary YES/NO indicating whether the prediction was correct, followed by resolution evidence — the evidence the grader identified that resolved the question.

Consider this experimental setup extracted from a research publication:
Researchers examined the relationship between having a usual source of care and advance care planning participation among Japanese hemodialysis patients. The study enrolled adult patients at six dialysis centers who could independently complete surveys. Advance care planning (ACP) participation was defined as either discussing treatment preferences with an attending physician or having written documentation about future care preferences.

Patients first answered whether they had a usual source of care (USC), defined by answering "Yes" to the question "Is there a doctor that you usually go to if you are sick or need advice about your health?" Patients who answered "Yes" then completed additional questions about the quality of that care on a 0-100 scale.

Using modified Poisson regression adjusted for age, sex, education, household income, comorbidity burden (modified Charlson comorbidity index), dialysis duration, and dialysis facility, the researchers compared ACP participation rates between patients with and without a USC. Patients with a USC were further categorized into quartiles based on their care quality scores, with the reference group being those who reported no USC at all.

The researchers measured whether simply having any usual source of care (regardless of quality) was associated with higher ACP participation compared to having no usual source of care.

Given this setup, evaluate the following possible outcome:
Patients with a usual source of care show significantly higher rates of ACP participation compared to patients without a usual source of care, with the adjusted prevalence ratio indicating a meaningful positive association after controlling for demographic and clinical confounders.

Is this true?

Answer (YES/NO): NO